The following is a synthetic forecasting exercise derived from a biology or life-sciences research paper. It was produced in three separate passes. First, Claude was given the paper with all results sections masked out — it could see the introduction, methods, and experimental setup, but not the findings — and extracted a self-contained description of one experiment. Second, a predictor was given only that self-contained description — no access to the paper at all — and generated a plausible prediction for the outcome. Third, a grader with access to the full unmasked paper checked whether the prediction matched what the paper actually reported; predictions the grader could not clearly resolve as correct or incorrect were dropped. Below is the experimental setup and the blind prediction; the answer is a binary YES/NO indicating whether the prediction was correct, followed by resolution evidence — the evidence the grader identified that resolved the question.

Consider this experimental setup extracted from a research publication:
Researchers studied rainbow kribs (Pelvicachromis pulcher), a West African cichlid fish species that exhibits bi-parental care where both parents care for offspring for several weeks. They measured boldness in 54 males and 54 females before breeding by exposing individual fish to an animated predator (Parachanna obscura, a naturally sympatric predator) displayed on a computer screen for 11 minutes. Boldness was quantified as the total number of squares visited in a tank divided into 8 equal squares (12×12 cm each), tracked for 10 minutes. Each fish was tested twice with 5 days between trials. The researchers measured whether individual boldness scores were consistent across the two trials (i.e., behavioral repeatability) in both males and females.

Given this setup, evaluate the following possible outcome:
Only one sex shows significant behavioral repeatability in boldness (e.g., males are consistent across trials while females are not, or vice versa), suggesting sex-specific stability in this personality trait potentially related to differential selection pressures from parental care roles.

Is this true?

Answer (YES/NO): NO